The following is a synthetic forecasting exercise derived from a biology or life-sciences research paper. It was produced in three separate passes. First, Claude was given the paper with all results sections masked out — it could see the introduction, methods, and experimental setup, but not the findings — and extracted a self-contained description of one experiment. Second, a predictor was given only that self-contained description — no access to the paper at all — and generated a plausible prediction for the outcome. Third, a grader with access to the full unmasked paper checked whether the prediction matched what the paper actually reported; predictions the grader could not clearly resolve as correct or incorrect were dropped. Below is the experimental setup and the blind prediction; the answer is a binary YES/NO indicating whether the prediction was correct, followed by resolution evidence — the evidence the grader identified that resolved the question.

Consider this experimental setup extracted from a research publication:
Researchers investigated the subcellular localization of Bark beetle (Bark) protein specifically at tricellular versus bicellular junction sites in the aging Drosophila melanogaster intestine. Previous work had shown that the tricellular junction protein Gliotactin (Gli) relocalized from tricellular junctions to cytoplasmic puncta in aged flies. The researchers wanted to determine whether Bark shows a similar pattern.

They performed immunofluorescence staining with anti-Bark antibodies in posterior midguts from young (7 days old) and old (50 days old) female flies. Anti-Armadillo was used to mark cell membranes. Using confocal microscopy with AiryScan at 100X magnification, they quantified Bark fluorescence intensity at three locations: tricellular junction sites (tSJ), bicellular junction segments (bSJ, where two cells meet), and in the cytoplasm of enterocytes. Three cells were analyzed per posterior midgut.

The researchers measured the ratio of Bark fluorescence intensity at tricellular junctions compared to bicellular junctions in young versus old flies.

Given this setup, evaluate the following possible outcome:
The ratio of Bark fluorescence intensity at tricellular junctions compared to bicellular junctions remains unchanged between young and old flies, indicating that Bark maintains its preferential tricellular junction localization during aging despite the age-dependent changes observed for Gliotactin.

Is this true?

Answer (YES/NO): NO